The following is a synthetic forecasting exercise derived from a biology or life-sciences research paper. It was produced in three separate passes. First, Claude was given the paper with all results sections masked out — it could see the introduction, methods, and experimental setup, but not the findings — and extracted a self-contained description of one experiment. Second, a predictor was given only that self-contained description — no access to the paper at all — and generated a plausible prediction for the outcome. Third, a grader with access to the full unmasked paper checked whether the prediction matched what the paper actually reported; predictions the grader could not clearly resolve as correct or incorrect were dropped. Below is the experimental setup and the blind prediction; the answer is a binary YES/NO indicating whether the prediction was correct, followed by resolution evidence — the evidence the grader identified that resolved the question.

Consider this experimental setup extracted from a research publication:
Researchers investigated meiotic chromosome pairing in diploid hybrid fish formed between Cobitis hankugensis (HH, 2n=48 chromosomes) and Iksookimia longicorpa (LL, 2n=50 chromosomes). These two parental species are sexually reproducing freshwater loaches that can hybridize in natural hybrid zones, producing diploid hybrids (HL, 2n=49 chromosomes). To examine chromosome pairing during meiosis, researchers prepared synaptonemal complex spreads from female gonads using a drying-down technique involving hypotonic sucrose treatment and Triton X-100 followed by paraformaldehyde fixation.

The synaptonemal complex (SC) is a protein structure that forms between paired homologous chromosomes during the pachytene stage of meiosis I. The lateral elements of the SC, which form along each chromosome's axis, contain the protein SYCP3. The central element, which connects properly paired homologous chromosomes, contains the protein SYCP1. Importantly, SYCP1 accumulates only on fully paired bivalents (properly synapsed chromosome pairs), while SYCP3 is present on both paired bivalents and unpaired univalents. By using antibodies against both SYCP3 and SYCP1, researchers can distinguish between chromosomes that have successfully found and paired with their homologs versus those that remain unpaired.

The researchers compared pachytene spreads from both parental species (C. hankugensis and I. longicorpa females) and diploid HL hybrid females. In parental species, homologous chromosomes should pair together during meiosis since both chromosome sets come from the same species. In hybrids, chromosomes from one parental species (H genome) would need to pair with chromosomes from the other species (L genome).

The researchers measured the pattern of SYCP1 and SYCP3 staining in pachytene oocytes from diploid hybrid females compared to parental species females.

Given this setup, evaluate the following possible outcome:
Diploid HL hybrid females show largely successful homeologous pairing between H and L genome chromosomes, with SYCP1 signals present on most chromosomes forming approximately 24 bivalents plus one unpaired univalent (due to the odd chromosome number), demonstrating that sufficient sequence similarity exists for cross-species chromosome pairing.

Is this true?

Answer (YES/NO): NO